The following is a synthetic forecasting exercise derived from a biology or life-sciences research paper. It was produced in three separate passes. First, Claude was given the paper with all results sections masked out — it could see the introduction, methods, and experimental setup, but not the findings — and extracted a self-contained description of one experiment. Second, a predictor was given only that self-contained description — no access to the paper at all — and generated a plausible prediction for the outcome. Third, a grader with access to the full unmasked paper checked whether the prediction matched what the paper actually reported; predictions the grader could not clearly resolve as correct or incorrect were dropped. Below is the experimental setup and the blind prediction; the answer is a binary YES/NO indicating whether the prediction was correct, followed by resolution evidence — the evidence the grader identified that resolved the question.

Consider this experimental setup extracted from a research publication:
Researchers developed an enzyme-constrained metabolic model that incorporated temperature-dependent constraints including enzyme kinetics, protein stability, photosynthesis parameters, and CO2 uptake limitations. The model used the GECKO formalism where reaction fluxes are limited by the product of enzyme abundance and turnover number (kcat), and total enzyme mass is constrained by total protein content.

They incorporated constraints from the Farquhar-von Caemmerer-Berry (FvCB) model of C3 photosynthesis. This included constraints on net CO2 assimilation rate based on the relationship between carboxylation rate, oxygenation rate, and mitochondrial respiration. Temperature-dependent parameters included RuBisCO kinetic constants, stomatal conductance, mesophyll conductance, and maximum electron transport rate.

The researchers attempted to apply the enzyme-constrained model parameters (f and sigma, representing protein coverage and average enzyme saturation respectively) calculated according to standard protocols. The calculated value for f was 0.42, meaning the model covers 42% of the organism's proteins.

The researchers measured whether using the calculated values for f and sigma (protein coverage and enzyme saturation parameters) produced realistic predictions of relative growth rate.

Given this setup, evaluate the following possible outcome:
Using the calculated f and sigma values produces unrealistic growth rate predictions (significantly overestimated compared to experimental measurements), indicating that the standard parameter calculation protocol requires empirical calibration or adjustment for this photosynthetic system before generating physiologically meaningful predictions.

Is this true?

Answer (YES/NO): NO